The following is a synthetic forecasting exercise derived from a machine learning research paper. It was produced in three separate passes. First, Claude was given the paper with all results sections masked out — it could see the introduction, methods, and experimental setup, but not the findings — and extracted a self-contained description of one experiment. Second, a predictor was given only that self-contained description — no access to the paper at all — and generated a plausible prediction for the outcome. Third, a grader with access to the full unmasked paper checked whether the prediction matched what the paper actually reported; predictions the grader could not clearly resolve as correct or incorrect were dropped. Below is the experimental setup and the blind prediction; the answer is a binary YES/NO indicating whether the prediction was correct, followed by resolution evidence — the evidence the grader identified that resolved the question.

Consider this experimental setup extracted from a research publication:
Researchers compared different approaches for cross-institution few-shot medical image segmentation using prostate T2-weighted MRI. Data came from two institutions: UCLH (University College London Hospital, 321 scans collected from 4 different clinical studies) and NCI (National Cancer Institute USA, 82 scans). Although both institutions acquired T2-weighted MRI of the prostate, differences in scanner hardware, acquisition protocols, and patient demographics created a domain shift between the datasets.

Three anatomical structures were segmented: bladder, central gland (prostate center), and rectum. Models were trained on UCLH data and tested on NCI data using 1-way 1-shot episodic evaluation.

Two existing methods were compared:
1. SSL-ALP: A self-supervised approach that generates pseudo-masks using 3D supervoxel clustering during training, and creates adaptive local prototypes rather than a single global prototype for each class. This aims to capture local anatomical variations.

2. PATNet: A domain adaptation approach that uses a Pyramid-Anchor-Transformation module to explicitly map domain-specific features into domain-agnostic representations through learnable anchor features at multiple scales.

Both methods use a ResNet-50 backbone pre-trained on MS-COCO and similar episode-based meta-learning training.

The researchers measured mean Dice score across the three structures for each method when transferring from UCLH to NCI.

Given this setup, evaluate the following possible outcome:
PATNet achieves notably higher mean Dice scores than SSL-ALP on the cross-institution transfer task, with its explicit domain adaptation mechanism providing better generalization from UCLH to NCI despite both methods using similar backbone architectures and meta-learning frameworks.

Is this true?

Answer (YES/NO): YES